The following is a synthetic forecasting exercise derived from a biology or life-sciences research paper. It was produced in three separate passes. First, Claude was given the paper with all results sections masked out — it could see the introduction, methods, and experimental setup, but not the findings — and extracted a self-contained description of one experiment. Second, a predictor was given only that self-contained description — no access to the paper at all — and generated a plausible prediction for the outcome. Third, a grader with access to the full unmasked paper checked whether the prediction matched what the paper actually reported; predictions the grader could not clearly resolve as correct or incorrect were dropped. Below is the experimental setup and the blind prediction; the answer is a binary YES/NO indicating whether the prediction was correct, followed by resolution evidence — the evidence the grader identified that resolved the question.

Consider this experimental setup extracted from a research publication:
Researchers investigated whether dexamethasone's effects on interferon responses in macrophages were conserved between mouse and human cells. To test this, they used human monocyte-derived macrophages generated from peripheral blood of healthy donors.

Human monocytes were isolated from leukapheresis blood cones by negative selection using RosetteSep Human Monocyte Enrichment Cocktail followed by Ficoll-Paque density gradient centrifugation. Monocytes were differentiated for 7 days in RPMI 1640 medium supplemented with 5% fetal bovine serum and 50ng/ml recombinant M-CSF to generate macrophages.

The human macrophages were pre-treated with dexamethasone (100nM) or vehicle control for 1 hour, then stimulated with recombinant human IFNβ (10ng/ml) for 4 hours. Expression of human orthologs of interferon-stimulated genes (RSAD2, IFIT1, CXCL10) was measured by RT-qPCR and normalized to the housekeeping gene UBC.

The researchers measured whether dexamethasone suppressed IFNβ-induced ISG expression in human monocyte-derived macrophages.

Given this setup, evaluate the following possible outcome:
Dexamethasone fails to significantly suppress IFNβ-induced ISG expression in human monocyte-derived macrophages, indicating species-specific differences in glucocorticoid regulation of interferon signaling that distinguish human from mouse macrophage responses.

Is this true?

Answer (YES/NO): NO